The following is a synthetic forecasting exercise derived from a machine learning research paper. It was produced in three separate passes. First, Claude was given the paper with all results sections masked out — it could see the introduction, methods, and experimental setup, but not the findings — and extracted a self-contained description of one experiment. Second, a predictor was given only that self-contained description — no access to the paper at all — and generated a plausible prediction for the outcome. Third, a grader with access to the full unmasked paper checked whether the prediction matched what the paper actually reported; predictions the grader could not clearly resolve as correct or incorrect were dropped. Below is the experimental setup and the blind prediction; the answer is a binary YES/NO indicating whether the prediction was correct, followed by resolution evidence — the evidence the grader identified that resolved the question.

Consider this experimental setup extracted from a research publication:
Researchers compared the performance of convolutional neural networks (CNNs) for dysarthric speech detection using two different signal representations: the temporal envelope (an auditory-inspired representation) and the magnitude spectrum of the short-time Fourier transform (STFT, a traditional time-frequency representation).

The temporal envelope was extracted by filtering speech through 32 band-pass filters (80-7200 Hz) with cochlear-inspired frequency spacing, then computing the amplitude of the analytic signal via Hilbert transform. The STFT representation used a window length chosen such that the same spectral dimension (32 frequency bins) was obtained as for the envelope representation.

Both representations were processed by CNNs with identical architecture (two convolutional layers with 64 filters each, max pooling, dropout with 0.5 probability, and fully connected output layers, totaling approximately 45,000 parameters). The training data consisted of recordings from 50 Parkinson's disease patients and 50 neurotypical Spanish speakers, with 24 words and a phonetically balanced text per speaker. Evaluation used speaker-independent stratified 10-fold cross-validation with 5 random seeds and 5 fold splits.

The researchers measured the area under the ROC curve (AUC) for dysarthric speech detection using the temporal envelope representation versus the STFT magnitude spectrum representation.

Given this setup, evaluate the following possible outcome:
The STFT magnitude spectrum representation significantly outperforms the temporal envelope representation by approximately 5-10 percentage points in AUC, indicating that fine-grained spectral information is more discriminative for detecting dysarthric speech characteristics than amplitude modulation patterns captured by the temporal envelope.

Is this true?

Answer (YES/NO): NO